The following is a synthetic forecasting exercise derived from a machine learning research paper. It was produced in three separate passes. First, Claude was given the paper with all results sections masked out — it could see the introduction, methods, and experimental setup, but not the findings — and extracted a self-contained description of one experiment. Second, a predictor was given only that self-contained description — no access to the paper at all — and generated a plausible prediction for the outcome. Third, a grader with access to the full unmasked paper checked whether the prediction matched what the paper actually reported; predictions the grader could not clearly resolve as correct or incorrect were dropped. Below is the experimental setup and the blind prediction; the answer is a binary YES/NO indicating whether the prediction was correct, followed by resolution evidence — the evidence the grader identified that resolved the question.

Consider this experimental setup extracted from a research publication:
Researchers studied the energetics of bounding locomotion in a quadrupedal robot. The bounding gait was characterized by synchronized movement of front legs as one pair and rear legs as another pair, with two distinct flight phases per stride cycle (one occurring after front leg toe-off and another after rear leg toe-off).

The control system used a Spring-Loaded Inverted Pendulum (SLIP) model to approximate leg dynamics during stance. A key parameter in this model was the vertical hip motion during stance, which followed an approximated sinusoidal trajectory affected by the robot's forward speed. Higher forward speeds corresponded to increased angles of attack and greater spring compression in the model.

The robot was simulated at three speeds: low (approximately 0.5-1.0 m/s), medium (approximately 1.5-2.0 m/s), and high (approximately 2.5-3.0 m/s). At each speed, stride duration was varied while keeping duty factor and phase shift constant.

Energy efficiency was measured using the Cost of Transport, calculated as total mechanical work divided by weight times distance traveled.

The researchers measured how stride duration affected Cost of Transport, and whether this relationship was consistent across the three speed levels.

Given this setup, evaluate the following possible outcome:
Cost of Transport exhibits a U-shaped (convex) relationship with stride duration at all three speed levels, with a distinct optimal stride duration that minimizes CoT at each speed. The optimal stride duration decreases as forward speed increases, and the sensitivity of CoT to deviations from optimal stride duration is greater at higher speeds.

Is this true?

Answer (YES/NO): NO